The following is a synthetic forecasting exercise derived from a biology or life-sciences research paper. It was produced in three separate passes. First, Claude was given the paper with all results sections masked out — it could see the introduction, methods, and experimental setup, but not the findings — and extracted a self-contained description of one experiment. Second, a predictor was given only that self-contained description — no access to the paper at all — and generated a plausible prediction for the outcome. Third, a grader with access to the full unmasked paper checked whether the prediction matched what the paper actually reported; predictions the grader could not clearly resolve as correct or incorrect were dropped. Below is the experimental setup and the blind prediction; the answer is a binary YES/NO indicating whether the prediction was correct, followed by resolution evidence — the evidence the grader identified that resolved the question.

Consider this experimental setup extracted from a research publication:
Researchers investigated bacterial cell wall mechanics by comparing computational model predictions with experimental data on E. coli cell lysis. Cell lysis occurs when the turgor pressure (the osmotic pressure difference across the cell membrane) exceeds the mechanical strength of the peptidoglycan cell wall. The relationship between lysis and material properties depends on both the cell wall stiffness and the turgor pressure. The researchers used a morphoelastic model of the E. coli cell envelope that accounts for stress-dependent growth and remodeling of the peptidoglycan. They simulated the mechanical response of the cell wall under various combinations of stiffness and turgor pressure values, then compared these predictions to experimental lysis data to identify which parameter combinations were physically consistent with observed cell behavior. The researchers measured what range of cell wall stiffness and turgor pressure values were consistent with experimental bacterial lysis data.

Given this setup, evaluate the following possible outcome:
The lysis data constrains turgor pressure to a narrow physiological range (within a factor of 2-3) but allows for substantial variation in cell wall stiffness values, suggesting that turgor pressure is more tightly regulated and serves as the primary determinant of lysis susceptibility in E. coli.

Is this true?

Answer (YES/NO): NO